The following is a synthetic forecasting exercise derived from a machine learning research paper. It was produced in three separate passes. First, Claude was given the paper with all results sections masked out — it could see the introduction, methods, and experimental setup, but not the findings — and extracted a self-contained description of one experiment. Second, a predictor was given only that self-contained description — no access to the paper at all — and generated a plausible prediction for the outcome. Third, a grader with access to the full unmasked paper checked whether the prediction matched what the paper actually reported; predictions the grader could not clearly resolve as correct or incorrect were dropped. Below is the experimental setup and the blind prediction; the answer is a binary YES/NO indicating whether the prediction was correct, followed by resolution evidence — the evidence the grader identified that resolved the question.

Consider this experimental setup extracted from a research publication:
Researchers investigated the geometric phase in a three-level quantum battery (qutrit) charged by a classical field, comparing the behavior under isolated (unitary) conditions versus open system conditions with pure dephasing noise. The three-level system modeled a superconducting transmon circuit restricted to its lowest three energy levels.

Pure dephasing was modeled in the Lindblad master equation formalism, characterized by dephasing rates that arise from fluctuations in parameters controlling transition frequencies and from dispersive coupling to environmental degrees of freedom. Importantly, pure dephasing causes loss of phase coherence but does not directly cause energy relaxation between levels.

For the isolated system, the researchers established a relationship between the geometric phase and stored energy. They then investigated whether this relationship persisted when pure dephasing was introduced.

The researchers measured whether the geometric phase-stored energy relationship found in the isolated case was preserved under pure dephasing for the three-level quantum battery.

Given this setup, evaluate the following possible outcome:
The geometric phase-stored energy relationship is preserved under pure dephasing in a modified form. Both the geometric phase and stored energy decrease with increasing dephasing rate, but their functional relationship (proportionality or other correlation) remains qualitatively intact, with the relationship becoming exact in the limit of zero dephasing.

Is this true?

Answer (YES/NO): NO